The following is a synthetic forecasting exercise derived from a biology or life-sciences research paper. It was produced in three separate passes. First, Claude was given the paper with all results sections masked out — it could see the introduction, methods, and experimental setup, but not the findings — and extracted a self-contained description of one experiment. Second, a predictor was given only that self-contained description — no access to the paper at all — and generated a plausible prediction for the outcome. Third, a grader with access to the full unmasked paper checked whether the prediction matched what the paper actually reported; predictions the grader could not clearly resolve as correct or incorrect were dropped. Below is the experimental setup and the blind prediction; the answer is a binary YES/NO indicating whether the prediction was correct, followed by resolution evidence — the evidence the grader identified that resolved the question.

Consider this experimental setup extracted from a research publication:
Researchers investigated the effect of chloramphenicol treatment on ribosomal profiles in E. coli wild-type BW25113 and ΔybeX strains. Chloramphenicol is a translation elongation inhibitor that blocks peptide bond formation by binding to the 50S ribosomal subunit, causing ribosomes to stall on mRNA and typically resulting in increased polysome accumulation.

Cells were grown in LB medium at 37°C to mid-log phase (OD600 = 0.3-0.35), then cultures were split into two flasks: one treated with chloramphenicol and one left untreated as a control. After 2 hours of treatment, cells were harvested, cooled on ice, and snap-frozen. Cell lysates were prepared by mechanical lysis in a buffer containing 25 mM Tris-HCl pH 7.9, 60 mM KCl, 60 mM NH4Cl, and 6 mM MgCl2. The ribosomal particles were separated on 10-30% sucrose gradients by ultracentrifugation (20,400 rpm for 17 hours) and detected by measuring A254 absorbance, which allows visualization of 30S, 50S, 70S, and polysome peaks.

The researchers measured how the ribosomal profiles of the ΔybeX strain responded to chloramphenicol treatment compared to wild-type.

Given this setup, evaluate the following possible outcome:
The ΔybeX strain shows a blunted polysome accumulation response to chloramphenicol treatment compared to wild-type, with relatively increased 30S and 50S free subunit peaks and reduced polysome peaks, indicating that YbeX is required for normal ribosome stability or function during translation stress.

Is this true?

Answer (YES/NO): NO